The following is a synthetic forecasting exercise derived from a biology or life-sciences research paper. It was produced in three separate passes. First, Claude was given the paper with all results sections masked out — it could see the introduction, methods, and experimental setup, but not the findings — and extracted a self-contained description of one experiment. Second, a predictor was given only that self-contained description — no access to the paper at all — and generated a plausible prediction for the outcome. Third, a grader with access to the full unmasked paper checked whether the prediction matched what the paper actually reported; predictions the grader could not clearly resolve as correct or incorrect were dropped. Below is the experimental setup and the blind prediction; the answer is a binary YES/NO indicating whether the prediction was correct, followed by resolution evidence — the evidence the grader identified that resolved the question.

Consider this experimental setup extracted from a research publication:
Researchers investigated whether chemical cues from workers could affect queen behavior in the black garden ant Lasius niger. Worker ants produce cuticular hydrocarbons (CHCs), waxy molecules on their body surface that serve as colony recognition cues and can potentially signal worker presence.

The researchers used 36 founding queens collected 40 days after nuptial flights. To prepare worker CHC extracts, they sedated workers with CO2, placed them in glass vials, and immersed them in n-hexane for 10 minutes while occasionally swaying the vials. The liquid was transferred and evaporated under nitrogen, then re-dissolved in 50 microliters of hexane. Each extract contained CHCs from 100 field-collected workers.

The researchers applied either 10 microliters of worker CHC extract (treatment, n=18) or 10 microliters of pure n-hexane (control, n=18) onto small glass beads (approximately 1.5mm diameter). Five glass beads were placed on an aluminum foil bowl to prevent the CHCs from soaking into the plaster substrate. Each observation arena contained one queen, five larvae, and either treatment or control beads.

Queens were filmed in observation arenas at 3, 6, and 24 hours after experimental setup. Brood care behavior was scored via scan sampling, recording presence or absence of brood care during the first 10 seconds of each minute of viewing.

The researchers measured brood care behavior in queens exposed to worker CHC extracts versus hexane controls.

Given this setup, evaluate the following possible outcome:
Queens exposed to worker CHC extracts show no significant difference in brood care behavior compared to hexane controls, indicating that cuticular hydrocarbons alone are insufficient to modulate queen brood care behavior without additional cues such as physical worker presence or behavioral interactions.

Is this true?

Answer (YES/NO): YES